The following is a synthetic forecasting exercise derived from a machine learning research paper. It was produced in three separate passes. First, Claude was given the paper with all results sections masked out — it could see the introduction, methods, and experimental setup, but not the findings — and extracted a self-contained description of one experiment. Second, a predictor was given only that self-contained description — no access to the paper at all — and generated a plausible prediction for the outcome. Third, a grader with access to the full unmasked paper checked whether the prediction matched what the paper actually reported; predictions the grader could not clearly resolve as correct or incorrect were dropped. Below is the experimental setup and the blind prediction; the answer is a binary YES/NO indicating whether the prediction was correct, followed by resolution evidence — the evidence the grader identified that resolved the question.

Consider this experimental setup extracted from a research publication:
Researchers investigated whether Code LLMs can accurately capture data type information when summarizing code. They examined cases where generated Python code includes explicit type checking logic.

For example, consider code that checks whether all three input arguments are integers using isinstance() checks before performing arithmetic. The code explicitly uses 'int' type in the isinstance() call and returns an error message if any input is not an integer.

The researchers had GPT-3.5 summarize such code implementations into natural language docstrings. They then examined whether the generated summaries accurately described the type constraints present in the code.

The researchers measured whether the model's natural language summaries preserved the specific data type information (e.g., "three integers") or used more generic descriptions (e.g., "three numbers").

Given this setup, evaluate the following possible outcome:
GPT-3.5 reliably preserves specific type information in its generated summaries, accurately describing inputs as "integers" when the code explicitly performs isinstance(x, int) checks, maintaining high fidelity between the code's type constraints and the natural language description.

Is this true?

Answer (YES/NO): NO